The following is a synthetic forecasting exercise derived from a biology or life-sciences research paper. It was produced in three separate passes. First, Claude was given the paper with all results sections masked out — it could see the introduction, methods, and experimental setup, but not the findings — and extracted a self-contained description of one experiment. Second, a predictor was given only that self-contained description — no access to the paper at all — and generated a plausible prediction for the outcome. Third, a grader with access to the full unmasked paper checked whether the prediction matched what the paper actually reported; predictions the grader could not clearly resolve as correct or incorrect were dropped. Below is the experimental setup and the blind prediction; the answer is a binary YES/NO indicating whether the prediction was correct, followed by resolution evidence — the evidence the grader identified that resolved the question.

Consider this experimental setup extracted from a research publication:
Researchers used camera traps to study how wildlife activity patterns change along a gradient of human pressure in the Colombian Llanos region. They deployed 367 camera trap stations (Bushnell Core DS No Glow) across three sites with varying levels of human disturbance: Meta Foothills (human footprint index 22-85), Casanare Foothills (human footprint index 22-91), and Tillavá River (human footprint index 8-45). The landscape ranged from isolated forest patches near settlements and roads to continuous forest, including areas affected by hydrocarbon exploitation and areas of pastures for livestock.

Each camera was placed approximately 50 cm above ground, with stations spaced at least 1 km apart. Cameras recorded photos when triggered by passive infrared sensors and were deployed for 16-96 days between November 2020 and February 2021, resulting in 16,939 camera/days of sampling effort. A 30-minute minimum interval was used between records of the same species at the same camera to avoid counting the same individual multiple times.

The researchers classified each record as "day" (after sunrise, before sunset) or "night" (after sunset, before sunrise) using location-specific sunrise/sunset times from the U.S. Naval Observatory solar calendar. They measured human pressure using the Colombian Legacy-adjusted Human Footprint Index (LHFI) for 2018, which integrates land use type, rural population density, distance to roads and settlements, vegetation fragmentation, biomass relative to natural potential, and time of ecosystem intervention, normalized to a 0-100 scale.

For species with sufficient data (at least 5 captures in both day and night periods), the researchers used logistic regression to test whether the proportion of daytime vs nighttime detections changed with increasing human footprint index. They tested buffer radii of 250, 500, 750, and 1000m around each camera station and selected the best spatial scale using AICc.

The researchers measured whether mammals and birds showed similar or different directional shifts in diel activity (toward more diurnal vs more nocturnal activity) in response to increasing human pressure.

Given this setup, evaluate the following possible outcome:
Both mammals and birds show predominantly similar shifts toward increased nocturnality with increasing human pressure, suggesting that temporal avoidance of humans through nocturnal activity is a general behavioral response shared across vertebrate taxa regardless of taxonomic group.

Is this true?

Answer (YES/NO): NO